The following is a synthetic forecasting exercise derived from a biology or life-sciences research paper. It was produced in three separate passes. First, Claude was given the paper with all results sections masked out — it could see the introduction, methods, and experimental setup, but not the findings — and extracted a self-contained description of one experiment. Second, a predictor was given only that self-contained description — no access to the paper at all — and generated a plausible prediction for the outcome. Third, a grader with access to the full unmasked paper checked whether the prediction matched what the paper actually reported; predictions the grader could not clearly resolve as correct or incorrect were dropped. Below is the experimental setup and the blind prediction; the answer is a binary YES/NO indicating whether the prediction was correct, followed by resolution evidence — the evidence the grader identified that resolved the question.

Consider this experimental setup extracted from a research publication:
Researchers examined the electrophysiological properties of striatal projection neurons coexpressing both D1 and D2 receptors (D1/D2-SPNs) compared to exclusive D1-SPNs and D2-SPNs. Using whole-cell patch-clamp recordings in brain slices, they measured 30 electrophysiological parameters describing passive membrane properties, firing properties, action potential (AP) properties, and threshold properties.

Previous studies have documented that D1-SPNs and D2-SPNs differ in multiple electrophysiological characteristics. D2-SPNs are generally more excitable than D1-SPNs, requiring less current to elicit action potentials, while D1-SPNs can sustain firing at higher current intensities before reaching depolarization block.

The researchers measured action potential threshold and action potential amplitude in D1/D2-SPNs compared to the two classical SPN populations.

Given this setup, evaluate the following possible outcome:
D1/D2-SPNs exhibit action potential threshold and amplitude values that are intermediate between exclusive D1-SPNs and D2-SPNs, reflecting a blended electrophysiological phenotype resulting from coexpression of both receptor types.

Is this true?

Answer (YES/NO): NO